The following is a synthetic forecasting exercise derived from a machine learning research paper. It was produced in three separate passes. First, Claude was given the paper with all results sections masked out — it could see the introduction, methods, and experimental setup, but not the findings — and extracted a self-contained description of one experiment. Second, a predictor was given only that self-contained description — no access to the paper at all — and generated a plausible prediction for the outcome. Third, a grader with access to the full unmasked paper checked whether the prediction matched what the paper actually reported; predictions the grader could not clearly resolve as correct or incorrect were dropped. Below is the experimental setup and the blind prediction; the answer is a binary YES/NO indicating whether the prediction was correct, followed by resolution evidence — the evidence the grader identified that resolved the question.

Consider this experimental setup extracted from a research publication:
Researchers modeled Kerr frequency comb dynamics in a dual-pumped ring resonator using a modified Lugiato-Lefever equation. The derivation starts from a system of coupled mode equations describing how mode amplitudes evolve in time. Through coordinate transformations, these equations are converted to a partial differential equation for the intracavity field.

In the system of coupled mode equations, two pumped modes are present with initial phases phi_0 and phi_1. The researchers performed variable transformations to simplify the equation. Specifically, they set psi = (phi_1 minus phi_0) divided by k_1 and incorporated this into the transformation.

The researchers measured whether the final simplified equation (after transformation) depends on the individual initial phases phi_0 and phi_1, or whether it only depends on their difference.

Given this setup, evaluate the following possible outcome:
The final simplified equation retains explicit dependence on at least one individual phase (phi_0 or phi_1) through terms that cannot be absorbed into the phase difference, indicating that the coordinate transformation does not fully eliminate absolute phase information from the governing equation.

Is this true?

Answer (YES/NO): NO